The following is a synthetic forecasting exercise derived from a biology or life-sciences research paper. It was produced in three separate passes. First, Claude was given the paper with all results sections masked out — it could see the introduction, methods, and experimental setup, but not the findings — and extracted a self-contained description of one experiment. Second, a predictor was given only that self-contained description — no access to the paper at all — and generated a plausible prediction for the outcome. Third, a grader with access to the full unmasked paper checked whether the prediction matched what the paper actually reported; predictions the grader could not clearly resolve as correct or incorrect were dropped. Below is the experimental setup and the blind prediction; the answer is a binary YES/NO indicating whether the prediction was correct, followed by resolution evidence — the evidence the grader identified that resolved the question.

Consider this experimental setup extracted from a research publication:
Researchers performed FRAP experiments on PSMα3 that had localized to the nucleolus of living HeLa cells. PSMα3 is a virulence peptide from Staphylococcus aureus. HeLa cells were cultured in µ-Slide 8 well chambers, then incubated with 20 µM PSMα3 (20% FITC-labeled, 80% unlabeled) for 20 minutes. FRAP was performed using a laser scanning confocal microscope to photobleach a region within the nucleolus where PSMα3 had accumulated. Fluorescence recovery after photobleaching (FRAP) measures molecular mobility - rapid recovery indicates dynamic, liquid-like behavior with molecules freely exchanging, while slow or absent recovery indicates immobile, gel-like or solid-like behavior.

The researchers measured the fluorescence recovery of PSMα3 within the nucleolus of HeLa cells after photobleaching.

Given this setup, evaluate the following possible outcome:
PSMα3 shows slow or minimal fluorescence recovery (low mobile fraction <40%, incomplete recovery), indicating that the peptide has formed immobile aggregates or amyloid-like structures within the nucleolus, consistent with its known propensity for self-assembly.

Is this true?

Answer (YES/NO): NO